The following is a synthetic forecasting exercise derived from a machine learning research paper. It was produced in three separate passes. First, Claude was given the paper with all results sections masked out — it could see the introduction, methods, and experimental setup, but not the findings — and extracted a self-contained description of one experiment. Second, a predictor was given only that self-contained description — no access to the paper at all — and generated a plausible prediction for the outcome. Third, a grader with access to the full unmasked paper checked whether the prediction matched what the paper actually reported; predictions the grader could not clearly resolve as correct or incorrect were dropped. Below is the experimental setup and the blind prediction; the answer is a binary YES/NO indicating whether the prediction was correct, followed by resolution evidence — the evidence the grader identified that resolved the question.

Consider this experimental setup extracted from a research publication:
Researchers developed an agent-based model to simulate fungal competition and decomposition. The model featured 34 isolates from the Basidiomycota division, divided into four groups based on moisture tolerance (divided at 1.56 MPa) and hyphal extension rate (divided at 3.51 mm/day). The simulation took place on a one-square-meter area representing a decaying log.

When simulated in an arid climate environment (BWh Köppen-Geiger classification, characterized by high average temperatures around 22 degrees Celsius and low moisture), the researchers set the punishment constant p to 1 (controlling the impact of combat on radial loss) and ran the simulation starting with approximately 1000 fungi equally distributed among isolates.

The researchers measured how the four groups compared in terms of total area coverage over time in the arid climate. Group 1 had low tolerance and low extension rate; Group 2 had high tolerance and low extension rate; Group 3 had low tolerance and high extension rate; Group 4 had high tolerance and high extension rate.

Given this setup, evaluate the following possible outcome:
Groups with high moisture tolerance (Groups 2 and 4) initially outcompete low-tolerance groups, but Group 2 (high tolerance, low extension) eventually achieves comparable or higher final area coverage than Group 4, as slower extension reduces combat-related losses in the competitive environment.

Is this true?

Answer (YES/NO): NO